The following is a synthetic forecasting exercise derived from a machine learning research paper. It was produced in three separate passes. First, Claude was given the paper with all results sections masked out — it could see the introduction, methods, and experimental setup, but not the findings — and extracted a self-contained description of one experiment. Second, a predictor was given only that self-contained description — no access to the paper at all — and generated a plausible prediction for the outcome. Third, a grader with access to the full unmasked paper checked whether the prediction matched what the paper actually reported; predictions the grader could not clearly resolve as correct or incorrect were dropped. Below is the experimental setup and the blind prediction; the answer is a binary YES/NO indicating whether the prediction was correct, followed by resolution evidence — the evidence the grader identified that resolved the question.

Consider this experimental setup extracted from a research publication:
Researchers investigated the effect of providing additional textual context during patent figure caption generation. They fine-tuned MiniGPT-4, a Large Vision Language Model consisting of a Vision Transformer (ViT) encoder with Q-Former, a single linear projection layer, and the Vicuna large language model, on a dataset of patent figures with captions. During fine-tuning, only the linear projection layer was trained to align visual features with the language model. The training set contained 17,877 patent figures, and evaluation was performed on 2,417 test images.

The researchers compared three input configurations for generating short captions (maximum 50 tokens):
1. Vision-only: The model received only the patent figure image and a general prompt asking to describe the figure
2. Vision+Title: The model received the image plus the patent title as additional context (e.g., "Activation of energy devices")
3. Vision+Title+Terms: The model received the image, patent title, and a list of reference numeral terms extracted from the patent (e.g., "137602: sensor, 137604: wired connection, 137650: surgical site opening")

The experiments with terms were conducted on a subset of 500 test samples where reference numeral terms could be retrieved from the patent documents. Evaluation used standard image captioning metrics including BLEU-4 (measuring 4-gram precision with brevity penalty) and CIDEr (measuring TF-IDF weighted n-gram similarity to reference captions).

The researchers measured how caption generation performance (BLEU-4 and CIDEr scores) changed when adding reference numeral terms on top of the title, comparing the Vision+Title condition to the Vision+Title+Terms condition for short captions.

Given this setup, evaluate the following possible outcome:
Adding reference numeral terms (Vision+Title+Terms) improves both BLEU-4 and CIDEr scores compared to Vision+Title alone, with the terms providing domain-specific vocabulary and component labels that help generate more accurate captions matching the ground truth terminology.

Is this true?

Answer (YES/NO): NO